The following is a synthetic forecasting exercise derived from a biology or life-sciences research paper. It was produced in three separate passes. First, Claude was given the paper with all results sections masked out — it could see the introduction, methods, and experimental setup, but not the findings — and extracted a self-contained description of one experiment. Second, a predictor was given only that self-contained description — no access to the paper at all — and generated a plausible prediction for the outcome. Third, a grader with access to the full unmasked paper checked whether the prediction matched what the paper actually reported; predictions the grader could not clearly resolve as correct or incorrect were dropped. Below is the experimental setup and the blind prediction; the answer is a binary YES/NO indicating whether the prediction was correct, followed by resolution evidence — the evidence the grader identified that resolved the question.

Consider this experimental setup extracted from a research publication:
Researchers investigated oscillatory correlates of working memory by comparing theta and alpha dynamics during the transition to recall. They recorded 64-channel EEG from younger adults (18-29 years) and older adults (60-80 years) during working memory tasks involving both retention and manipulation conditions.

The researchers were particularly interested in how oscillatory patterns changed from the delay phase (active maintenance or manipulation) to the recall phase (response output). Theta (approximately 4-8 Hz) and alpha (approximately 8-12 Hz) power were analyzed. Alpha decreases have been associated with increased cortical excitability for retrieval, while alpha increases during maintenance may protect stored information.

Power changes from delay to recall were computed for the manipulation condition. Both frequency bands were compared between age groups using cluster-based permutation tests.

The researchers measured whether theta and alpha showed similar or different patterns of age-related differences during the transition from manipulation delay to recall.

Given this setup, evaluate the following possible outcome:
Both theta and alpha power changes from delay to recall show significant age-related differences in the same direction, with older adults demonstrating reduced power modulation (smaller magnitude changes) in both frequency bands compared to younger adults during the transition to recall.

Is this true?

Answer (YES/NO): NO